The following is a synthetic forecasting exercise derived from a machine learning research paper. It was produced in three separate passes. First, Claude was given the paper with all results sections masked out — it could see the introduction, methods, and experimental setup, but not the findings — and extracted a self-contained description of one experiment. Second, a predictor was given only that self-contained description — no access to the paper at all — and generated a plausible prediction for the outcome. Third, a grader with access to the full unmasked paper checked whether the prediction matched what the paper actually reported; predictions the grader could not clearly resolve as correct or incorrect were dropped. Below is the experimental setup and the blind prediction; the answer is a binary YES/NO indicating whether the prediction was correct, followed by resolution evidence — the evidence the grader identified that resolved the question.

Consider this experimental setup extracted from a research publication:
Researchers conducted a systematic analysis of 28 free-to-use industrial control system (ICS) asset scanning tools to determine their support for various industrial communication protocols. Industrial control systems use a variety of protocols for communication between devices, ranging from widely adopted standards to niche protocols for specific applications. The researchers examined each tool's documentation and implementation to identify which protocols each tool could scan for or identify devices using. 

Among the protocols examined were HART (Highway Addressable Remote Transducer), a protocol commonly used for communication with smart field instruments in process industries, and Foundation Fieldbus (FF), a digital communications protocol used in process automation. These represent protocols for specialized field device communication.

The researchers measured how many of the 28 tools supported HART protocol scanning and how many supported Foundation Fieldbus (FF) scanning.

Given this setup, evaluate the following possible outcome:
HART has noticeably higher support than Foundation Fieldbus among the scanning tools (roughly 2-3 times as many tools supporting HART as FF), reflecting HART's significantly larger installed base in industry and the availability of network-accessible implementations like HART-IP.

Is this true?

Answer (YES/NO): NO